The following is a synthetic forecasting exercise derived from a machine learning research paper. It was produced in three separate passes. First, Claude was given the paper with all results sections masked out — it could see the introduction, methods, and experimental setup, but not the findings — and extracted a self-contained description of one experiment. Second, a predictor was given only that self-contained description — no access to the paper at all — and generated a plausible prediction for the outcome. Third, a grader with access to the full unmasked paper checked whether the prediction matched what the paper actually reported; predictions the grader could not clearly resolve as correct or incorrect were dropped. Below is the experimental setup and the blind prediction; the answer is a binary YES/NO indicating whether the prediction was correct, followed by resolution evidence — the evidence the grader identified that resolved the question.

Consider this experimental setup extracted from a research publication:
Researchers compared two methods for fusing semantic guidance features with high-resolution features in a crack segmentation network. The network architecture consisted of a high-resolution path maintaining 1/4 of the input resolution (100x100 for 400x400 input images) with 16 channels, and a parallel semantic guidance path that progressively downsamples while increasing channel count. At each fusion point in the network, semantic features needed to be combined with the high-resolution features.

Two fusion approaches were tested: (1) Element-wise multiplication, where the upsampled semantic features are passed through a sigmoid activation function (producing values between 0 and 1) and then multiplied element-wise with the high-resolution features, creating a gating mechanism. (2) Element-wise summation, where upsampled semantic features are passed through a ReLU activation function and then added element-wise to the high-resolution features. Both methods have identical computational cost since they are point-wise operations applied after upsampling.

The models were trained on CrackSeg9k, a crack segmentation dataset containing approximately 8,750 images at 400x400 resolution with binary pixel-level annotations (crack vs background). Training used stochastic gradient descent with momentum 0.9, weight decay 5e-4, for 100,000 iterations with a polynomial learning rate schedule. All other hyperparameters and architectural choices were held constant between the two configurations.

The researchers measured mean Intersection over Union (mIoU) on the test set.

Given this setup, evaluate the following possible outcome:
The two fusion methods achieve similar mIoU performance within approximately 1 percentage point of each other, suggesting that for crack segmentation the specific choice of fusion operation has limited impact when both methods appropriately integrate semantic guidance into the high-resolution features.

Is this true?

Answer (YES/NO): NO